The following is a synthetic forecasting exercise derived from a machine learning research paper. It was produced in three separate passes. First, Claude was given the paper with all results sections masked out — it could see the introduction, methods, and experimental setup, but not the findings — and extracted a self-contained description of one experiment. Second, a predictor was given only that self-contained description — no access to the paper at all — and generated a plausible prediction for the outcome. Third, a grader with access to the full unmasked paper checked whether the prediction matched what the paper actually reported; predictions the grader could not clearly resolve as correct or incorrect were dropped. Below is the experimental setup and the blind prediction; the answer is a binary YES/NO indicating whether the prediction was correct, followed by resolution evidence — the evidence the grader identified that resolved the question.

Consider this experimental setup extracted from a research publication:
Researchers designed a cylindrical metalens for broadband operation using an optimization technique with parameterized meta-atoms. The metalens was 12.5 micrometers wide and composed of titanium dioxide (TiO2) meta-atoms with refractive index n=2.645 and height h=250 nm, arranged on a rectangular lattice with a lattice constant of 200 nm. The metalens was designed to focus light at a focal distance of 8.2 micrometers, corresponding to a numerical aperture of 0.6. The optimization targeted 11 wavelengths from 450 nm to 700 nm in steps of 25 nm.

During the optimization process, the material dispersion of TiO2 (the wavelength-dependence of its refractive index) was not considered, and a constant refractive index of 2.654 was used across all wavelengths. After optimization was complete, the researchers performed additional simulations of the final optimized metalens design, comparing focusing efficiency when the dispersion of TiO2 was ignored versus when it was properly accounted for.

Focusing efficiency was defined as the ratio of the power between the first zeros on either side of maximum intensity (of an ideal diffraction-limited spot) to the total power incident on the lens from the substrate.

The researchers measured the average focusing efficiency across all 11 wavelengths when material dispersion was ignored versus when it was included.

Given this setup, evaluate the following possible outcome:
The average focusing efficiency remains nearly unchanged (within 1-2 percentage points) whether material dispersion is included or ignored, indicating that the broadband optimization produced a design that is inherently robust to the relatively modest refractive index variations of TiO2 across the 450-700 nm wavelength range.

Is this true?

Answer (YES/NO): YES